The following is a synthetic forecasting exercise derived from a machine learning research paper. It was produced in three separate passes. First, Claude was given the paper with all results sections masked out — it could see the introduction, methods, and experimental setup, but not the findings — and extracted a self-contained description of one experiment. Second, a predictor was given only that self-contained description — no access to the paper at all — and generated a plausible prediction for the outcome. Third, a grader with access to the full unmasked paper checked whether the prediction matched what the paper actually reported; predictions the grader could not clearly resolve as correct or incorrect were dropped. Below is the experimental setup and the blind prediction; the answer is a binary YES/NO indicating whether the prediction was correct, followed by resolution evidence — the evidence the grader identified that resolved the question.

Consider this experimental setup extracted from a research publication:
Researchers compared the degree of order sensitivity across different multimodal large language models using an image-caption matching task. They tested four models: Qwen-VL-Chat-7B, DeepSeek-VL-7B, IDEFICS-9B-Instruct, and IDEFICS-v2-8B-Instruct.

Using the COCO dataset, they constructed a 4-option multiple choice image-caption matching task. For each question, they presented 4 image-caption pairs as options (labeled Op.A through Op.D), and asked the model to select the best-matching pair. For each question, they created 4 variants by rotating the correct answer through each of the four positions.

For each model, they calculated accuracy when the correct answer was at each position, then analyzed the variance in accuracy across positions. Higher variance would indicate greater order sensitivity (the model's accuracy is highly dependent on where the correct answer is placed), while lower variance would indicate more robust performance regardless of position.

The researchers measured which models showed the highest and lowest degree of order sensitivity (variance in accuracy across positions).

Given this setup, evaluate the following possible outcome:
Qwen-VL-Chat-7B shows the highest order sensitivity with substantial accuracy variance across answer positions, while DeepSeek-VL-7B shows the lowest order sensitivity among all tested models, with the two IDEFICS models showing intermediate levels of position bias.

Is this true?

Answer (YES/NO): NO